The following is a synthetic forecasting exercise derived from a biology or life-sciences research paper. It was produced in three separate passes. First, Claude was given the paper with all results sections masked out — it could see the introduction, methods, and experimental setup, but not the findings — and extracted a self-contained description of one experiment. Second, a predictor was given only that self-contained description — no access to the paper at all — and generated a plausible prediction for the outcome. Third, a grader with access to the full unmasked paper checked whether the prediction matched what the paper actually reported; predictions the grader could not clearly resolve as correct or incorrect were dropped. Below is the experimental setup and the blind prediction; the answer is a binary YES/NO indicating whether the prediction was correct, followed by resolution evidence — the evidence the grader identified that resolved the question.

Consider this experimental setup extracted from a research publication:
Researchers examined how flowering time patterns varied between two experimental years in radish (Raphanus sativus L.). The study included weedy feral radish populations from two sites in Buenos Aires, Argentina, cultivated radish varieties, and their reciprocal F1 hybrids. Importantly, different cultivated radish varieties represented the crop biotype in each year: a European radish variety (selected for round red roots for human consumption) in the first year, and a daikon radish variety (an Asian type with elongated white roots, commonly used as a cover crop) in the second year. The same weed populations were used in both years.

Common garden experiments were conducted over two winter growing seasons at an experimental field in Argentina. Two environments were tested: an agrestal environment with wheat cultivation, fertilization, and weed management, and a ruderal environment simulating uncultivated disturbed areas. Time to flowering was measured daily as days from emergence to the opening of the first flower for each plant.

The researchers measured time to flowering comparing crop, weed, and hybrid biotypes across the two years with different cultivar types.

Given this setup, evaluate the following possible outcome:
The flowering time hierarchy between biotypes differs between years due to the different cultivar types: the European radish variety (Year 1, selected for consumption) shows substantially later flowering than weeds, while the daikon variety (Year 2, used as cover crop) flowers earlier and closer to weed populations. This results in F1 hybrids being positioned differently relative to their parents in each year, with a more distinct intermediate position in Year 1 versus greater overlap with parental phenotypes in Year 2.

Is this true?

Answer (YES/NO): YES